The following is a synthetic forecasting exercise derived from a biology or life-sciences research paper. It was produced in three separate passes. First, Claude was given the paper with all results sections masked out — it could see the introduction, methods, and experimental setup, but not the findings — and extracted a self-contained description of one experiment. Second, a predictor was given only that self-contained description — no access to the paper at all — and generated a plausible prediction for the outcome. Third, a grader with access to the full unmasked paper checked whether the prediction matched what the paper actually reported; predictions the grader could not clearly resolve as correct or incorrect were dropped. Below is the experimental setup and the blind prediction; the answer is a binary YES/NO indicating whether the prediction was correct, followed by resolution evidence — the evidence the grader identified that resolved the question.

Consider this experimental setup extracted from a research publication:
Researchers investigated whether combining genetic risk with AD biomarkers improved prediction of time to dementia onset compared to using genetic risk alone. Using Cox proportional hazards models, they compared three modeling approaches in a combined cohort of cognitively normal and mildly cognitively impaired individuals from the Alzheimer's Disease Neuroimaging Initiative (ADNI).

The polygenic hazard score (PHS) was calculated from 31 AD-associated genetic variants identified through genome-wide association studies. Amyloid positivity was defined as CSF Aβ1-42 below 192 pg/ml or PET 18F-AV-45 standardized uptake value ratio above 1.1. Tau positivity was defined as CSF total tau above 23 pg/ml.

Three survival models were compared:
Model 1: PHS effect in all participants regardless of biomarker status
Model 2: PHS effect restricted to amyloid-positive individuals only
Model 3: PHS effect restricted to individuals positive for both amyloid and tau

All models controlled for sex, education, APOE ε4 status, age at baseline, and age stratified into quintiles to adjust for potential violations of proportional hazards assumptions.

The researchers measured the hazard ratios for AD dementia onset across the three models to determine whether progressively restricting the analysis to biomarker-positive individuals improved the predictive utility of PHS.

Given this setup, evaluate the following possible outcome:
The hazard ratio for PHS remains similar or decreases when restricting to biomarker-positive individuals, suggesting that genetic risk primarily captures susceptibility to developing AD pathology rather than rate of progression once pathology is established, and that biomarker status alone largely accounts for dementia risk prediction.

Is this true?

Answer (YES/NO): NO